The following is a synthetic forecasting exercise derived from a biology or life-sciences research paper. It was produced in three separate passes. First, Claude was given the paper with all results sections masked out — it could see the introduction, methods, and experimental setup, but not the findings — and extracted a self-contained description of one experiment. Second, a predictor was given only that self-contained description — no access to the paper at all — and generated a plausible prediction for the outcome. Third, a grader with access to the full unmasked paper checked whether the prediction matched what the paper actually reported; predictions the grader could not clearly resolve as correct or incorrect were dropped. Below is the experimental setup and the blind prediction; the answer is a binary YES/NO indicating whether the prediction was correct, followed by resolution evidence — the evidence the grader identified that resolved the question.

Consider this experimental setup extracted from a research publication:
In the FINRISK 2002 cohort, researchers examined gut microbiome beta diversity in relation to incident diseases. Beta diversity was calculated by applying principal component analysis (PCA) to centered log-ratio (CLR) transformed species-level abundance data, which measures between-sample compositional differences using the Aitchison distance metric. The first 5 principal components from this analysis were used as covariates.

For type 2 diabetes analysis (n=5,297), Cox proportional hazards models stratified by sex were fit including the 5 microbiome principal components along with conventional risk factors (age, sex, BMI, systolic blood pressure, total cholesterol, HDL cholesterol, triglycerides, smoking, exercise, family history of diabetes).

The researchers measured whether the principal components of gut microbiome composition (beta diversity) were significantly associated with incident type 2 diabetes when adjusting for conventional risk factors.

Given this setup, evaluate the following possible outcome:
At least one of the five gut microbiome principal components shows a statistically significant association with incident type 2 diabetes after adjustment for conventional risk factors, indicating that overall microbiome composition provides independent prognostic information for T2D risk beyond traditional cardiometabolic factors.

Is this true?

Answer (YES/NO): YES